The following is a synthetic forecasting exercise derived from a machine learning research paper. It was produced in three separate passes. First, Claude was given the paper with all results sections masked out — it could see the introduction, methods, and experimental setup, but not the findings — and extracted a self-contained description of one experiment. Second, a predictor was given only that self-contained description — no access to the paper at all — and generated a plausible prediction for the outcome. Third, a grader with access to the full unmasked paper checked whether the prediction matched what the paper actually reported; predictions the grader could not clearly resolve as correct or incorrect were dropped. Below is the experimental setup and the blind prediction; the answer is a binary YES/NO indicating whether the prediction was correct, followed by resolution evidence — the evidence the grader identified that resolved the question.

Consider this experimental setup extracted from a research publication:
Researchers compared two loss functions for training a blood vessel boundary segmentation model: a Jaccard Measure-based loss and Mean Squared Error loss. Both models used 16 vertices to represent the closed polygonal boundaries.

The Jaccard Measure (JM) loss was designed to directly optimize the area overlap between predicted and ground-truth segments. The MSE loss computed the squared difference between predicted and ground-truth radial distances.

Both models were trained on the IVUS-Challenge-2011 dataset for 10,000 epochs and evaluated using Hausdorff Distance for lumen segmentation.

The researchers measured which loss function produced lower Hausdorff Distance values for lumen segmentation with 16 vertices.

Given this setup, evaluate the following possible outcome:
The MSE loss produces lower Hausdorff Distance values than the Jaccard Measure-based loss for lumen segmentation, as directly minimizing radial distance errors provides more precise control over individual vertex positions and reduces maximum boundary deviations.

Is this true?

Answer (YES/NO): NO